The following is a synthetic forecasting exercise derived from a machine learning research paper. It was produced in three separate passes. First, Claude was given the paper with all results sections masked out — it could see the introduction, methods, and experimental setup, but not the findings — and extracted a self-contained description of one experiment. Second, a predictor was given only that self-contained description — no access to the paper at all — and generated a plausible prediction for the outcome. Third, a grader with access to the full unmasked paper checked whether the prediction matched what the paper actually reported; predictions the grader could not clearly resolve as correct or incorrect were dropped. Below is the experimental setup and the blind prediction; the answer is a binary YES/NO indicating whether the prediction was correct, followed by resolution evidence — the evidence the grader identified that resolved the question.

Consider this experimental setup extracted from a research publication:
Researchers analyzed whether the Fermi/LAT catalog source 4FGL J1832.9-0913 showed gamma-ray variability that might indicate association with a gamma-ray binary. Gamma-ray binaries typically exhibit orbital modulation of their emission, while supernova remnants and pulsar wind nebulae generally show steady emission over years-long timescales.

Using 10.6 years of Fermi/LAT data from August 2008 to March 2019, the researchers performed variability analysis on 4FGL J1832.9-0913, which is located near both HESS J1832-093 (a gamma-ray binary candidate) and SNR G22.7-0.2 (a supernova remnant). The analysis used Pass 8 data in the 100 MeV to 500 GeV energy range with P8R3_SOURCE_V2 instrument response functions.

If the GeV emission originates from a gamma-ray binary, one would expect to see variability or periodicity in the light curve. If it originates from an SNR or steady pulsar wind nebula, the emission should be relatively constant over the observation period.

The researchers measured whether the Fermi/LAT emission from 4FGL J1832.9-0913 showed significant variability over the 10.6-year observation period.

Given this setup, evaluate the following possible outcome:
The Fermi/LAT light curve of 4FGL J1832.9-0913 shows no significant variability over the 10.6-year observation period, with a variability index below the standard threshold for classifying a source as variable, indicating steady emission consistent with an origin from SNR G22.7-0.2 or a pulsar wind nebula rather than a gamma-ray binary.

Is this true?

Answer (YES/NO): YES